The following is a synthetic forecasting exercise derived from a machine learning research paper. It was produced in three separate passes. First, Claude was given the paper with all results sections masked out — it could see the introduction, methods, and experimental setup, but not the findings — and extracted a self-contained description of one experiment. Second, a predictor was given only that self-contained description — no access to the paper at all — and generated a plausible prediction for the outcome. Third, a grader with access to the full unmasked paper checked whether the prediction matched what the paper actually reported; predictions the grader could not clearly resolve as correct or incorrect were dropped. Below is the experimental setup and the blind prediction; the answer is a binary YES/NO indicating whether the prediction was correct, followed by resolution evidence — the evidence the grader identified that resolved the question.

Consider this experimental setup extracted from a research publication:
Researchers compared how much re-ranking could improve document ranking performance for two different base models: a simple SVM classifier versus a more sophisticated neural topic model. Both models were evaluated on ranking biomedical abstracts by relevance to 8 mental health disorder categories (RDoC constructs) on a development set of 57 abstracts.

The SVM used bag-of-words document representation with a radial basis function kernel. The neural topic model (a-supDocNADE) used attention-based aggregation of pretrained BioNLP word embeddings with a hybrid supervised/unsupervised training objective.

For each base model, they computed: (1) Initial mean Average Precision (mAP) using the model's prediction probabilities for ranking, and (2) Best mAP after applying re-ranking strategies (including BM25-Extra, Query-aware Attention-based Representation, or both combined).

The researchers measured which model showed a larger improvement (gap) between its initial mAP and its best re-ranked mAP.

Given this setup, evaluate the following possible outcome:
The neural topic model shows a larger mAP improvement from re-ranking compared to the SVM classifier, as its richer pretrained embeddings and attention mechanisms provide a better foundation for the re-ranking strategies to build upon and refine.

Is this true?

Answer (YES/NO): YES